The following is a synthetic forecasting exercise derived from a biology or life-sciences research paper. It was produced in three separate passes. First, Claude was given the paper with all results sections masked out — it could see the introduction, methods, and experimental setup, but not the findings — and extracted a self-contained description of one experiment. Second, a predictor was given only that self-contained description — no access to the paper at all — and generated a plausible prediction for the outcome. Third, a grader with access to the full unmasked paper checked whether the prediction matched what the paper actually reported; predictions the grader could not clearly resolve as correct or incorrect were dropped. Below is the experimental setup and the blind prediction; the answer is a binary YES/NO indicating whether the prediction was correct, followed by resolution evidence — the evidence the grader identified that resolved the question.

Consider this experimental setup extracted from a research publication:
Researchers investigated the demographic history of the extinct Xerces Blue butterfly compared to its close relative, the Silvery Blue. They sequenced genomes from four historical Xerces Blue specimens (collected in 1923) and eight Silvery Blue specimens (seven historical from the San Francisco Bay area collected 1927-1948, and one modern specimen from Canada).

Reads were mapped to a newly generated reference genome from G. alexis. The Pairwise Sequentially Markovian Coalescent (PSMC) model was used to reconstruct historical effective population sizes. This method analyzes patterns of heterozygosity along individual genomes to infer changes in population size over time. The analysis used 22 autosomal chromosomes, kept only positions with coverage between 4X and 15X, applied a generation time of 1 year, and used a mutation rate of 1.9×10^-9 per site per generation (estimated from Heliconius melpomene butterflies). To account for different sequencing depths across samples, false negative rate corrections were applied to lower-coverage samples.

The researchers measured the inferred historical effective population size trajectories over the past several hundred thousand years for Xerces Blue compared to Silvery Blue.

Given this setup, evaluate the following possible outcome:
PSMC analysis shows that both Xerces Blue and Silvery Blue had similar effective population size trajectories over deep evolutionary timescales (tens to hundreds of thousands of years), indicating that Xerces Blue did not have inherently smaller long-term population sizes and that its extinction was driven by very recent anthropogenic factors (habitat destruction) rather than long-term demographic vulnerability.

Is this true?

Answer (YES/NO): NO